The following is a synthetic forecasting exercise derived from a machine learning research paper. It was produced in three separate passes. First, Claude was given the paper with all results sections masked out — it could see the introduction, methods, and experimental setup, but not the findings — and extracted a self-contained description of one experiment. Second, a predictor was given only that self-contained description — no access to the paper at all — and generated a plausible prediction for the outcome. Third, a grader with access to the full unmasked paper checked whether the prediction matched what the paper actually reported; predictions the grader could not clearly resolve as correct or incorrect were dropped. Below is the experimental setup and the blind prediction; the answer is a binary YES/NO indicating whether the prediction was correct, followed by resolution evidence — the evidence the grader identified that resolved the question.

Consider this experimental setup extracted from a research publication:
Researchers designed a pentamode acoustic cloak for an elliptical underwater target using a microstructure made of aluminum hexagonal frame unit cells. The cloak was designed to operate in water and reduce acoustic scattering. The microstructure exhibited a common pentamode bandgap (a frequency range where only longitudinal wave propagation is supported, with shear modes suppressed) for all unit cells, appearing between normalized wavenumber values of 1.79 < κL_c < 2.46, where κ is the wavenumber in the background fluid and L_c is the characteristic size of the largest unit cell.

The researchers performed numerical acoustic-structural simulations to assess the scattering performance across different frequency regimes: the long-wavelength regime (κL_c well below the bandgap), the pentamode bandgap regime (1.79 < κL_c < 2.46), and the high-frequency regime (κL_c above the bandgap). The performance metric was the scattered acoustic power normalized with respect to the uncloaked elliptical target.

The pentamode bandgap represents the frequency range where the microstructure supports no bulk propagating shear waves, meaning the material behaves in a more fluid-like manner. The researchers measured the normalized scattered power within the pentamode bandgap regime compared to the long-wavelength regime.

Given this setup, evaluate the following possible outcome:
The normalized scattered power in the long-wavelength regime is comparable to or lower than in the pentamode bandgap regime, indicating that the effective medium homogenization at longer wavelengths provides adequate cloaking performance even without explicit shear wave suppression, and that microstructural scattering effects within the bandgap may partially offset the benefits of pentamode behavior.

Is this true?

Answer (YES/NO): YES